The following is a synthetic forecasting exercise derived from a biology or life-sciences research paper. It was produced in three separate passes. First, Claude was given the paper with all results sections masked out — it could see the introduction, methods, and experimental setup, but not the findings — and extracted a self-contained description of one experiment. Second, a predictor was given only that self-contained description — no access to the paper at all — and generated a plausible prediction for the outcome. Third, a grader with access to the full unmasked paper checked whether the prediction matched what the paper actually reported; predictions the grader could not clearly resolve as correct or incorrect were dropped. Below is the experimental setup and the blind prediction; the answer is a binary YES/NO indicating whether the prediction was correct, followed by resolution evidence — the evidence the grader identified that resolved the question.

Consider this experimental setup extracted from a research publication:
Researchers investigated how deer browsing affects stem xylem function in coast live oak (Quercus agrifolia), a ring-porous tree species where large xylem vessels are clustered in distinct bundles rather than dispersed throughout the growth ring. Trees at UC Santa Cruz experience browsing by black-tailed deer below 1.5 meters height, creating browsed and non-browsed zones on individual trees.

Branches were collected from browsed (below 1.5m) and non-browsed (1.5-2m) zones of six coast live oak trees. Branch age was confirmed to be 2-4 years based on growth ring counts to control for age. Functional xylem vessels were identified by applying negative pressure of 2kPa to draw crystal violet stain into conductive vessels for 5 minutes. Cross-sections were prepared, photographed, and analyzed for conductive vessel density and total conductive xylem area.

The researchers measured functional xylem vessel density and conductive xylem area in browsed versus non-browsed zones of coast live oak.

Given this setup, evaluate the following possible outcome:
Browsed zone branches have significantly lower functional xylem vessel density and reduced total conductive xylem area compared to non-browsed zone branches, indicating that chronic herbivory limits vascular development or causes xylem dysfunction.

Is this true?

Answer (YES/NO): NO